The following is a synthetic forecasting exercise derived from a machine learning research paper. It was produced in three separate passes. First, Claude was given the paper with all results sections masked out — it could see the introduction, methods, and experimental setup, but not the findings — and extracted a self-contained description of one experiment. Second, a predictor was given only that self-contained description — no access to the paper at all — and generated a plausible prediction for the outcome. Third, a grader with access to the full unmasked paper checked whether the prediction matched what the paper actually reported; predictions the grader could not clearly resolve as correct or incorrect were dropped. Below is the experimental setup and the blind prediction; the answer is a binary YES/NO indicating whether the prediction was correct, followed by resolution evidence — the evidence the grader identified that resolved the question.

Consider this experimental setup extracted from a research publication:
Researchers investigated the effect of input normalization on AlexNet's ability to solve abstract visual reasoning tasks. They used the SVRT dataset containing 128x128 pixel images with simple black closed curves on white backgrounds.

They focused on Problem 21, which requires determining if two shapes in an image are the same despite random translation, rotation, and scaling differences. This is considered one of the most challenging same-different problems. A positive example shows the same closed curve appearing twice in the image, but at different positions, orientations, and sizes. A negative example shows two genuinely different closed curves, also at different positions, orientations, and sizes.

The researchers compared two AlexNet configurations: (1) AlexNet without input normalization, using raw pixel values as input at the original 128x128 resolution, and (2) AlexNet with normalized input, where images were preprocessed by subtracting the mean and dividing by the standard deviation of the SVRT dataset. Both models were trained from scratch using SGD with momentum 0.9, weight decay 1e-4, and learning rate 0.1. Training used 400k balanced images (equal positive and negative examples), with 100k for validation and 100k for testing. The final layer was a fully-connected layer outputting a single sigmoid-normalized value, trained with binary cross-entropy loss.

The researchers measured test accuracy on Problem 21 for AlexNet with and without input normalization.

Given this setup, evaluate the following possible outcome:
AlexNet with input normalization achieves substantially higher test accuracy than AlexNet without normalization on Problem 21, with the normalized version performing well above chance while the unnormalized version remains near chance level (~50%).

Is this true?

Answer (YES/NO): YES